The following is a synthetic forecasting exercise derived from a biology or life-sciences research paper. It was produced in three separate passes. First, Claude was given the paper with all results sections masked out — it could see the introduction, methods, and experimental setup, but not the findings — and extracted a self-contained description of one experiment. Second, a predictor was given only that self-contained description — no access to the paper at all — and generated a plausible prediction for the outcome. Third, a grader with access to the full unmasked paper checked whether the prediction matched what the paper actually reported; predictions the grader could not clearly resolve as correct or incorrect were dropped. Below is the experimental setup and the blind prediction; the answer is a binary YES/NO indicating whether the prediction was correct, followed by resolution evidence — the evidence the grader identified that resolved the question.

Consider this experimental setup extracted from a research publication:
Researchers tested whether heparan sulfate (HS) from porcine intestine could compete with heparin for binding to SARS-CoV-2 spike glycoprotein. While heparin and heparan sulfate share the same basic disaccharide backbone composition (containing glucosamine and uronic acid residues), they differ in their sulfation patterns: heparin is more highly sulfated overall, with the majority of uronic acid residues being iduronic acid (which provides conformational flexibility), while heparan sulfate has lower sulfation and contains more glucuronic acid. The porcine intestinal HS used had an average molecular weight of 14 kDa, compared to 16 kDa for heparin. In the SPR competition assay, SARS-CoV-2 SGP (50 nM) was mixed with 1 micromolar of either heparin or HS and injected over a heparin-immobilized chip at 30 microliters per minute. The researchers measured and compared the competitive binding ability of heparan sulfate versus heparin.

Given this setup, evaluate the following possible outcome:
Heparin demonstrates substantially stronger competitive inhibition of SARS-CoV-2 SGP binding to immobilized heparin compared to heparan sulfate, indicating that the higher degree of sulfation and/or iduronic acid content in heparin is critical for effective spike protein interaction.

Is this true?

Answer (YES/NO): YES